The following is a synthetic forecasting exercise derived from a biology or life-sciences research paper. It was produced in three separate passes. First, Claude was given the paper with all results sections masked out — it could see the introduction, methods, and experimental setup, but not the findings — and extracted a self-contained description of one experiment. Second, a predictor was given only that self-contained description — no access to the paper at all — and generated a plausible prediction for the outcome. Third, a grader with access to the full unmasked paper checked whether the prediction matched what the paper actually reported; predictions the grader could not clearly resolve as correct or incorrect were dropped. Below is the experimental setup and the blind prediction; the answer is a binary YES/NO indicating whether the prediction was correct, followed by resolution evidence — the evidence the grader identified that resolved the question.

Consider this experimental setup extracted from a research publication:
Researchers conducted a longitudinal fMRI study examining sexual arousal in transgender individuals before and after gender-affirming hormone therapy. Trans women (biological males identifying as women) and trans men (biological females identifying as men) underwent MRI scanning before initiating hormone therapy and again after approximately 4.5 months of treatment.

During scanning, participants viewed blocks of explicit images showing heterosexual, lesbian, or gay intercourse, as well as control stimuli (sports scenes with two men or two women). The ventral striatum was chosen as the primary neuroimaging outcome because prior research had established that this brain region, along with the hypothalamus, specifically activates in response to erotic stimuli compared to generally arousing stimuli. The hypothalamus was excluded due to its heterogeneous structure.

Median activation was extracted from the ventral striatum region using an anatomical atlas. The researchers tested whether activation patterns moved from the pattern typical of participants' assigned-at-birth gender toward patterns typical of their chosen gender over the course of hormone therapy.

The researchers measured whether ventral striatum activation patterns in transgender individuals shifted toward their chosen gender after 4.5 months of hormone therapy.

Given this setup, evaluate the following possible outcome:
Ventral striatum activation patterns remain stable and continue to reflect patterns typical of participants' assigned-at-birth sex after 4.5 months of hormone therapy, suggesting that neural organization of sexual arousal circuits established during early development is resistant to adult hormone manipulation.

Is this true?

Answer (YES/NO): NO